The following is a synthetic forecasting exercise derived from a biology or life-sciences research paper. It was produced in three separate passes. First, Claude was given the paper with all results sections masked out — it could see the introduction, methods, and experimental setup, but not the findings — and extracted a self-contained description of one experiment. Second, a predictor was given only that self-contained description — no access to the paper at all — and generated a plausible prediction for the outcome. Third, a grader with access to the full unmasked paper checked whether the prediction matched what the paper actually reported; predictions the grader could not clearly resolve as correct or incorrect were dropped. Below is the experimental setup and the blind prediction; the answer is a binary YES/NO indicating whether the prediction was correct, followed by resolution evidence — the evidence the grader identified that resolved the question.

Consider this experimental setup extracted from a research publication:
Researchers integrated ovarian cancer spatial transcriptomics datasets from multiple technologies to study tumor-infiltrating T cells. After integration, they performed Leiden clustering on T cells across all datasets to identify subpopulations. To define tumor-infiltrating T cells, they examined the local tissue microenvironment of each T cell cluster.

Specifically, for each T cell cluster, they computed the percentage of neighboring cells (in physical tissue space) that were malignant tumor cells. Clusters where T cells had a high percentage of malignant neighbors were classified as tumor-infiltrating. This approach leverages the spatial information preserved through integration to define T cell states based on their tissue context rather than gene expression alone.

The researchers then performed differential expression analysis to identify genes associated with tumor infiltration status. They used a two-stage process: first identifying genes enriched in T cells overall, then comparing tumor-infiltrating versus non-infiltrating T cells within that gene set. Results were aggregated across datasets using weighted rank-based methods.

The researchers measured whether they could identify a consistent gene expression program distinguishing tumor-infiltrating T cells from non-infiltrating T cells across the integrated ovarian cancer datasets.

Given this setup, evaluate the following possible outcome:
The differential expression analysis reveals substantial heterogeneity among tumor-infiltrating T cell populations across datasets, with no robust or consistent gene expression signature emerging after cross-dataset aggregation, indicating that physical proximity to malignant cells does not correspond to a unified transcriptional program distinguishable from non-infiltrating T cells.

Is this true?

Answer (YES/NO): NO